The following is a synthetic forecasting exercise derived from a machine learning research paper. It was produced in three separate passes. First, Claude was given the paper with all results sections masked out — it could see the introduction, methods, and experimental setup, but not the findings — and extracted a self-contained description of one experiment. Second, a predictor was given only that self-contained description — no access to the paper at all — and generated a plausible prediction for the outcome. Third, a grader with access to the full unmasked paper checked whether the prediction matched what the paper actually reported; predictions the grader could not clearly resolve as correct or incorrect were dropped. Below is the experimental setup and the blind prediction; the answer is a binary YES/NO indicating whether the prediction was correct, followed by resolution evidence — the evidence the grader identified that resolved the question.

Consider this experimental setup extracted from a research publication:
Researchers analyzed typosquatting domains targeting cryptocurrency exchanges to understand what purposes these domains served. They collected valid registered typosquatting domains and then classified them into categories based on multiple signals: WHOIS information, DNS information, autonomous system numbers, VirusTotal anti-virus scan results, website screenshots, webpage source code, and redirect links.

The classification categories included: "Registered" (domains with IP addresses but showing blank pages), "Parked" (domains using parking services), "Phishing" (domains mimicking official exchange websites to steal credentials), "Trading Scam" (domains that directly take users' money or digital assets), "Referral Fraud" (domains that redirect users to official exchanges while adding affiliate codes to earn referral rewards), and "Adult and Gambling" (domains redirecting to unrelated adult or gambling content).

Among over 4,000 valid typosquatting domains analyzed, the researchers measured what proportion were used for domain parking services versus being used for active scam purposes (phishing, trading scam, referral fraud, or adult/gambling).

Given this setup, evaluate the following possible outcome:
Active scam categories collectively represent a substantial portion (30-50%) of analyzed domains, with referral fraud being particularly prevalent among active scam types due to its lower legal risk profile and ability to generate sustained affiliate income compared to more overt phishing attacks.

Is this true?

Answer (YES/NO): YES